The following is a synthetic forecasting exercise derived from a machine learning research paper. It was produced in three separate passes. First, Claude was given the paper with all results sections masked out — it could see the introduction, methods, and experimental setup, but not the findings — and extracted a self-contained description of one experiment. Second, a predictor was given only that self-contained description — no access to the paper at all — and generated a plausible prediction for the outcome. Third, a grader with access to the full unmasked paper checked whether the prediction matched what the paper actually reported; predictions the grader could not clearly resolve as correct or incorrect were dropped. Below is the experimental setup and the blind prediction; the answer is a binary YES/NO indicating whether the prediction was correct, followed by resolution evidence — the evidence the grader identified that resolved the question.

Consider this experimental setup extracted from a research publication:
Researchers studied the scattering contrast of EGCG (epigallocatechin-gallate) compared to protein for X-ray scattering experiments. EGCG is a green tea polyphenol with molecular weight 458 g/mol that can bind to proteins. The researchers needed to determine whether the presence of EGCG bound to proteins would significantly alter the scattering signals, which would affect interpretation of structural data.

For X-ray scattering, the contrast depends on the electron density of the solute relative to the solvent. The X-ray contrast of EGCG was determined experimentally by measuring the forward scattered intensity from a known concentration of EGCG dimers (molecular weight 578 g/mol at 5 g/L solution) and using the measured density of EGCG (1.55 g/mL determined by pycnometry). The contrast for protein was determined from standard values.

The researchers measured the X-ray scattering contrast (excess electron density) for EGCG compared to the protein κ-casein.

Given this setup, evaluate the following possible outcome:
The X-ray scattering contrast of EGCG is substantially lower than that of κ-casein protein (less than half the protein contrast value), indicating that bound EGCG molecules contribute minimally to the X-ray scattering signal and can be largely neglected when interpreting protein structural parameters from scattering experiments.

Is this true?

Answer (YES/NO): NO